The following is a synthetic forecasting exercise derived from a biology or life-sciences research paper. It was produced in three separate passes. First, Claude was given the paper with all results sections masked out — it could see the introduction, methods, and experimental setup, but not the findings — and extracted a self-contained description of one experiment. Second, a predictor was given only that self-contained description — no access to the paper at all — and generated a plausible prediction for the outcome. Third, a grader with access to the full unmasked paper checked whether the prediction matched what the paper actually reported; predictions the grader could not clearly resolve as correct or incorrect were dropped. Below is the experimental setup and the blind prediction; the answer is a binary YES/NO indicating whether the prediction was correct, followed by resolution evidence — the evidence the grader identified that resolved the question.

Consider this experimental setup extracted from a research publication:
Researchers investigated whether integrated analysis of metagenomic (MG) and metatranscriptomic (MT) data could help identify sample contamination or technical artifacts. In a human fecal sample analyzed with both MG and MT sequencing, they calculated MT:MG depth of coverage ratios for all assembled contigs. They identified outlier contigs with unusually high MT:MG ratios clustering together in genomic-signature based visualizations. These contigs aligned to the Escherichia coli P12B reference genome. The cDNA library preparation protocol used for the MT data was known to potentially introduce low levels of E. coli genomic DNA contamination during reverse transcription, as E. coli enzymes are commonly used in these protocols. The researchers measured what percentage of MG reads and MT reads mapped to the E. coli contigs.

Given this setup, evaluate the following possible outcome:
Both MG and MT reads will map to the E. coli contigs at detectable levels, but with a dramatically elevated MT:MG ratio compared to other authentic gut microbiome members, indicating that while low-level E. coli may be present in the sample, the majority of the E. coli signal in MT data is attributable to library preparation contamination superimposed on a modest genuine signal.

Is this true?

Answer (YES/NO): NO